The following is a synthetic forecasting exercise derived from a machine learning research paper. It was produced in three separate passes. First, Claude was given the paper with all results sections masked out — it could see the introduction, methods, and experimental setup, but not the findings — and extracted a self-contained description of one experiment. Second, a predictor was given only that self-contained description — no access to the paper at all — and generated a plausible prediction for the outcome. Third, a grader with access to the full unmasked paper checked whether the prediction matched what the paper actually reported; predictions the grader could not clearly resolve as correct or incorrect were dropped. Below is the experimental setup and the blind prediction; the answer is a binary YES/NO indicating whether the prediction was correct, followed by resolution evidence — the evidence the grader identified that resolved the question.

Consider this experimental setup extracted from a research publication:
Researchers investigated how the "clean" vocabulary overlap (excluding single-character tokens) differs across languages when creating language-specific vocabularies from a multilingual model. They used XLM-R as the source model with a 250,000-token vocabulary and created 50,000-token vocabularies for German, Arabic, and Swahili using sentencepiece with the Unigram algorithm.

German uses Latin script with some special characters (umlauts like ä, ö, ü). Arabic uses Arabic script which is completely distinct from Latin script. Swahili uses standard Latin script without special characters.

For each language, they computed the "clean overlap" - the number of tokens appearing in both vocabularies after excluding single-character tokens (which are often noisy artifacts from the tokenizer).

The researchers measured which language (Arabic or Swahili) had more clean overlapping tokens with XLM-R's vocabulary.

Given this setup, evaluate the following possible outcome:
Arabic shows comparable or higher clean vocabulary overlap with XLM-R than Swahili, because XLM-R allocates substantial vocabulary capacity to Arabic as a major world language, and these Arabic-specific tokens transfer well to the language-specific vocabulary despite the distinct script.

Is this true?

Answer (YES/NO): NO